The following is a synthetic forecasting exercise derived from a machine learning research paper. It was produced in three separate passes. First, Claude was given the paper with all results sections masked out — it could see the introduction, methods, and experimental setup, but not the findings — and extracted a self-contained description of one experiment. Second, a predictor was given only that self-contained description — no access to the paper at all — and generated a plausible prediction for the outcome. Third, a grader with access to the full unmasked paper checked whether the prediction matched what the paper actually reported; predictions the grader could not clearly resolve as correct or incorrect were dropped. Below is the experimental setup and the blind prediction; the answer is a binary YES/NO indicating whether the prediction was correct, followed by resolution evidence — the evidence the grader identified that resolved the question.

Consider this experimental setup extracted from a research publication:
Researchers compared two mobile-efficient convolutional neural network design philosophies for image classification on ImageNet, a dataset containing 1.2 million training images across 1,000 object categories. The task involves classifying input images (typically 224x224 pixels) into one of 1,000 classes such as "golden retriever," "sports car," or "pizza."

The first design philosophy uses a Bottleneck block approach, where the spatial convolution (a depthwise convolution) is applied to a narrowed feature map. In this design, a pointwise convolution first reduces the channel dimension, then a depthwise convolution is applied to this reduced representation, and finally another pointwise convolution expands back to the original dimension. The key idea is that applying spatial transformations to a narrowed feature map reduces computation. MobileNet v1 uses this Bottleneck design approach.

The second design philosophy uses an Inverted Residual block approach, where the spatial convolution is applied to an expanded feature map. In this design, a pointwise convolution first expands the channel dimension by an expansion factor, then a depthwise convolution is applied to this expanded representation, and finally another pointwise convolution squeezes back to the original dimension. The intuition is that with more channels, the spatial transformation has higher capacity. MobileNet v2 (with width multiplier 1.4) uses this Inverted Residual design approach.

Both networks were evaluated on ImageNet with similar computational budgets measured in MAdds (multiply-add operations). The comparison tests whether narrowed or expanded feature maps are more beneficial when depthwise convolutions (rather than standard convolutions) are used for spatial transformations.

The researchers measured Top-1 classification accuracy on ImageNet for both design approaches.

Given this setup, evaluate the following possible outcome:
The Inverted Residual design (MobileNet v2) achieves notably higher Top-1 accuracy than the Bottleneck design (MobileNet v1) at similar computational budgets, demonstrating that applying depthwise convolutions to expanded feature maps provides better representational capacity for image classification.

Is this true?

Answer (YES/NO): YES